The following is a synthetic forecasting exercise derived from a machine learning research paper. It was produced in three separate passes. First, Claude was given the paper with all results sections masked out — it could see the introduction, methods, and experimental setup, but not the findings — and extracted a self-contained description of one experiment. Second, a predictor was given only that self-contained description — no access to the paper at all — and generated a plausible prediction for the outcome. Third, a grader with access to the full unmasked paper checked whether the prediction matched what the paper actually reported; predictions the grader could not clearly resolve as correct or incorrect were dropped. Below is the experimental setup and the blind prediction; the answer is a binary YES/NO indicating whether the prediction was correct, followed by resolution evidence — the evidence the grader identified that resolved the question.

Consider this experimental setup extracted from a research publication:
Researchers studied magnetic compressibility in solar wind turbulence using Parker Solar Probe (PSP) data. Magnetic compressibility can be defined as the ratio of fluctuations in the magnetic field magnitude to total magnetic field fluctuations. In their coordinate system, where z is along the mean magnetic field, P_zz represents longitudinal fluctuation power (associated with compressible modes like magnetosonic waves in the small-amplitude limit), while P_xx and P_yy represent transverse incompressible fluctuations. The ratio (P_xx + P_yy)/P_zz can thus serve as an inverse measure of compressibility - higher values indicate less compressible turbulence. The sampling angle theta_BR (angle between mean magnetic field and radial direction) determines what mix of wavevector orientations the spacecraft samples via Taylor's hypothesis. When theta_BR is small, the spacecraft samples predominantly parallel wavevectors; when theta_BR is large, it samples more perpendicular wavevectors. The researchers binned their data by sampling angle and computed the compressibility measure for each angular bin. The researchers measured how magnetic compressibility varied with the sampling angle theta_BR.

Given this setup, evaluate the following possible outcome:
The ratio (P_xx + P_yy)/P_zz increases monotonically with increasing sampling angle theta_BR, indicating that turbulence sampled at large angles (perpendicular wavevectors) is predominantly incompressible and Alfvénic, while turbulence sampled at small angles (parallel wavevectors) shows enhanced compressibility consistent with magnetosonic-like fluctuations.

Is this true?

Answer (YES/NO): NO